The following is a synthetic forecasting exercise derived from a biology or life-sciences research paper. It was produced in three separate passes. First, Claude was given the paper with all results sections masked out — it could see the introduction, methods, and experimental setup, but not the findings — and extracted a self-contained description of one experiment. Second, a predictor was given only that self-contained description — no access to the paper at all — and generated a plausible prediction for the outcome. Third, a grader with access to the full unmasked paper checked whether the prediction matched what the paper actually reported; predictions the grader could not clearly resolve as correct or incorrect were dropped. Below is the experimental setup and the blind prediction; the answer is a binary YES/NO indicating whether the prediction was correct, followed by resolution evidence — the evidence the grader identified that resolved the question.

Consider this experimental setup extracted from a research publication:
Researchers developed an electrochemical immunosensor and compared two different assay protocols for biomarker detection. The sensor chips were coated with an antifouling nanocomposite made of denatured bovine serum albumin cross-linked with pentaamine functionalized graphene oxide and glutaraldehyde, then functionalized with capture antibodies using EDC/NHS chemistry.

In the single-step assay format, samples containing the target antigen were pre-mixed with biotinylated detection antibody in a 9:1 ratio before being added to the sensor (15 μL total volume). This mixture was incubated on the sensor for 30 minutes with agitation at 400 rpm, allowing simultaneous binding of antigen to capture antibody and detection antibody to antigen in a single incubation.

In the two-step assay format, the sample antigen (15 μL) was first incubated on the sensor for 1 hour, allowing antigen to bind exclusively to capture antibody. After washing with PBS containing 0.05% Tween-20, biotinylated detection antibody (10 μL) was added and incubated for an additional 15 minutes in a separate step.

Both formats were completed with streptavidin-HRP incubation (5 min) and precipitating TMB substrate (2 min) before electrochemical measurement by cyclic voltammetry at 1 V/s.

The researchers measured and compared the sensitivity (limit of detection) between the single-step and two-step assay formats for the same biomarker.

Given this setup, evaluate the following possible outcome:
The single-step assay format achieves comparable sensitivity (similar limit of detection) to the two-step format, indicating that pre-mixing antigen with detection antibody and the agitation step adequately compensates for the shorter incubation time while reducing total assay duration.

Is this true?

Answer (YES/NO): NO